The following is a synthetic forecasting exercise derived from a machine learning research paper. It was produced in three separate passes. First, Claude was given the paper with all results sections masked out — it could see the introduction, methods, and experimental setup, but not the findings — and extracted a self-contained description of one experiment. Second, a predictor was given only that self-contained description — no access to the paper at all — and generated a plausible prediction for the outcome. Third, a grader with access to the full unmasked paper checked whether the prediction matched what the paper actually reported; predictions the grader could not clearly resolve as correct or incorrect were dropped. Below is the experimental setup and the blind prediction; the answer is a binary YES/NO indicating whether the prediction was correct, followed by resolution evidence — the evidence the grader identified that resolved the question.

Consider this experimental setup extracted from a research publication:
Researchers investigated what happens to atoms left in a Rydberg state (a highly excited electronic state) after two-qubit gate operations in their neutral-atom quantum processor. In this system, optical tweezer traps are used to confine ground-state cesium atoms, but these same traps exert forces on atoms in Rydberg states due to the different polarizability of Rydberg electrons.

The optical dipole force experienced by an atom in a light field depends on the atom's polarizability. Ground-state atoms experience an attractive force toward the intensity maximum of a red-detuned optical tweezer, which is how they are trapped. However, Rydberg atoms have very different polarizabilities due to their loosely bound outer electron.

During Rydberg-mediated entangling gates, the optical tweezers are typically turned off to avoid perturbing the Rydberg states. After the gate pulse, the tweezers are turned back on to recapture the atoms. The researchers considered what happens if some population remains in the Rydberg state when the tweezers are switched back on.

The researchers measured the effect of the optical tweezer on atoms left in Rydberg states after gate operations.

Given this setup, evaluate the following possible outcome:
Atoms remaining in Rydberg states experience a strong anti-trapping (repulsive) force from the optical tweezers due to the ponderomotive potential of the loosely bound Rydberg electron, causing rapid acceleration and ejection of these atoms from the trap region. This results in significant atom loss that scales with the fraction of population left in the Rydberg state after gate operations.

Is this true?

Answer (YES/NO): YES